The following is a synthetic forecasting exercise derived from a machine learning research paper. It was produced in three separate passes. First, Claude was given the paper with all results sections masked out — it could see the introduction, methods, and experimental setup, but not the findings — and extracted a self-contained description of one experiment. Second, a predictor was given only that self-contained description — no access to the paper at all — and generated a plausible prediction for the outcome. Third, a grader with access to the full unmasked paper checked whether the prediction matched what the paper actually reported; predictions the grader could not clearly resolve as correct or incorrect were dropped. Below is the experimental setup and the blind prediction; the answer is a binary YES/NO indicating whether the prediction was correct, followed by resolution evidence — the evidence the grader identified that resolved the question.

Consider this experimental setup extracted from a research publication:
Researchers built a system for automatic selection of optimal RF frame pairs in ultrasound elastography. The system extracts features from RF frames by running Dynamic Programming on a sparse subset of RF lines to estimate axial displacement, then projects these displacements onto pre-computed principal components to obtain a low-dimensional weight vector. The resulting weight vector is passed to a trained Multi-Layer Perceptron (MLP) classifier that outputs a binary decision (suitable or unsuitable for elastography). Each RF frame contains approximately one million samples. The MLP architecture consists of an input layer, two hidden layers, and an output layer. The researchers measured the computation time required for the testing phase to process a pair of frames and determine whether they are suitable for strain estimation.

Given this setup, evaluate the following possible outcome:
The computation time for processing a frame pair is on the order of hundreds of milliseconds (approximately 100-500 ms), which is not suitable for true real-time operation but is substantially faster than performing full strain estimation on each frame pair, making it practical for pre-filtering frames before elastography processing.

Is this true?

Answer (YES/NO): NO